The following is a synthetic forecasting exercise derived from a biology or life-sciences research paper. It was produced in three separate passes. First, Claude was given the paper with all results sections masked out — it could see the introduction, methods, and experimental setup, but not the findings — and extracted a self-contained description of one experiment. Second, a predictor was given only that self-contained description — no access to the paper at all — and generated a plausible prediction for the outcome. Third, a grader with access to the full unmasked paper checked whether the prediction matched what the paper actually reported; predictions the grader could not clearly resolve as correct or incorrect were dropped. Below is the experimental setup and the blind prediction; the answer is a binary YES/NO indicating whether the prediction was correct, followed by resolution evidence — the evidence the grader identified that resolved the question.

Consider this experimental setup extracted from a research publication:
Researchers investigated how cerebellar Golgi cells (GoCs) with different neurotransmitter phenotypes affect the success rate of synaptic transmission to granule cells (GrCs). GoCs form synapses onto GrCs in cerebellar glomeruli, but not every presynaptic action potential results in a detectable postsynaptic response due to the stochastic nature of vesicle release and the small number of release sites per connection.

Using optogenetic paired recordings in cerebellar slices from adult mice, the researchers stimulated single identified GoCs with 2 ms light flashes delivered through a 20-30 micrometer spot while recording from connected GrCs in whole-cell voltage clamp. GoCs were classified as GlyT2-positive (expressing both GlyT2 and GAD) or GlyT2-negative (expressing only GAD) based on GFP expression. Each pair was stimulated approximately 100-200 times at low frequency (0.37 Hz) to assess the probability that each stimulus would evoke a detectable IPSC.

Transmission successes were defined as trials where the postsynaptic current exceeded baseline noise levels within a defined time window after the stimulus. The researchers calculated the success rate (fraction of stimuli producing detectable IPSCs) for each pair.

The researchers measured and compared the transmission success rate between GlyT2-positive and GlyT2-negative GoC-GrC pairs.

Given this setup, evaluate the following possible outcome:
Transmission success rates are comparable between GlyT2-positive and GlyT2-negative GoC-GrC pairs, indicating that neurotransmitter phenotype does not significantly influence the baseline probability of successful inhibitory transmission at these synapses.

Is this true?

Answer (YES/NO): NO